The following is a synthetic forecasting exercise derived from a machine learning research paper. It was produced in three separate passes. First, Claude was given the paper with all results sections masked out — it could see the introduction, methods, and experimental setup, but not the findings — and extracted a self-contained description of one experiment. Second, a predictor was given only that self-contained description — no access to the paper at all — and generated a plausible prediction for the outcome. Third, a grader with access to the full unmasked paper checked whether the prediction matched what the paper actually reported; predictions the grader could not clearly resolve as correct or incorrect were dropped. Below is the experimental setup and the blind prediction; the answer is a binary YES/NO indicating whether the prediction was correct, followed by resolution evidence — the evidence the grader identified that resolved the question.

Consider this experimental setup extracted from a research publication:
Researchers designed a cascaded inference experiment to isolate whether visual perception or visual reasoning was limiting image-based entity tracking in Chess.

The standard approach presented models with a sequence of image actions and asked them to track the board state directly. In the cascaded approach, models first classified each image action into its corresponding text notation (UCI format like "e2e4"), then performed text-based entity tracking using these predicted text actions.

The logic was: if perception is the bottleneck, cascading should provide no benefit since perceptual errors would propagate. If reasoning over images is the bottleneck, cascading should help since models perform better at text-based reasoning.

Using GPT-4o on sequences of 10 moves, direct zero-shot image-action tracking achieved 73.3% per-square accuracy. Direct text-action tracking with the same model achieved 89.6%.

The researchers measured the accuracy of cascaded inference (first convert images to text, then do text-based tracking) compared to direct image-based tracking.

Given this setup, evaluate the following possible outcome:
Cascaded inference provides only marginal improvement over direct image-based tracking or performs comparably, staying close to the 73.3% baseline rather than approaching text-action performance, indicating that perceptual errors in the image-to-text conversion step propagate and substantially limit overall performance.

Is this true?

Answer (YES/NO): NO